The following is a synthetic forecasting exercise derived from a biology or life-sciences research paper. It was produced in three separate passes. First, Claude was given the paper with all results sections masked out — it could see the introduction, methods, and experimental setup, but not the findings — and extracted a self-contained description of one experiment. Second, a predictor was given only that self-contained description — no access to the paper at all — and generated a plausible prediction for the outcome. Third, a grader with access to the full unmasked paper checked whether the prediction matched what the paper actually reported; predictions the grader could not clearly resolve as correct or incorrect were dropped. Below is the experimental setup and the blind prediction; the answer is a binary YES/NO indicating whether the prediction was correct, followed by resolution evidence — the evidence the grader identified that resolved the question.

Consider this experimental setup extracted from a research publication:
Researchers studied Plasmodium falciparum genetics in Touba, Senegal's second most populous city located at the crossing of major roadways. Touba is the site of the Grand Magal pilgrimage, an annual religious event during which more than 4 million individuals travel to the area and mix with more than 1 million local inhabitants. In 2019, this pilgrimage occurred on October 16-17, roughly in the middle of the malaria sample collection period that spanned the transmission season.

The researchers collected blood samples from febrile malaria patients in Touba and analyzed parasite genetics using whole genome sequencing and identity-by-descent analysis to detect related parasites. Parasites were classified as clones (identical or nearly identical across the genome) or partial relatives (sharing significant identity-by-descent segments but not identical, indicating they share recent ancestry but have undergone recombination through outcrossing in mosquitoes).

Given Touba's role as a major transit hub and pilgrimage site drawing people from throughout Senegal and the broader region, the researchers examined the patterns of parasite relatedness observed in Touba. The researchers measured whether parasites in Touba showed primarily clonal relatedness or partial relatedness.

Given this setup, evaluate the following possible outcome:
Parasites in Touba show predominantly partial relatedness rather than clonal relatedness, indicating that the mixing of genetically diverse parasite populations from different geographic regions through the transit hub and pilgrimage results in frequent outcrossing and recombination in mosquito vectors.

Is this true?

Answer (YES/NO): YES